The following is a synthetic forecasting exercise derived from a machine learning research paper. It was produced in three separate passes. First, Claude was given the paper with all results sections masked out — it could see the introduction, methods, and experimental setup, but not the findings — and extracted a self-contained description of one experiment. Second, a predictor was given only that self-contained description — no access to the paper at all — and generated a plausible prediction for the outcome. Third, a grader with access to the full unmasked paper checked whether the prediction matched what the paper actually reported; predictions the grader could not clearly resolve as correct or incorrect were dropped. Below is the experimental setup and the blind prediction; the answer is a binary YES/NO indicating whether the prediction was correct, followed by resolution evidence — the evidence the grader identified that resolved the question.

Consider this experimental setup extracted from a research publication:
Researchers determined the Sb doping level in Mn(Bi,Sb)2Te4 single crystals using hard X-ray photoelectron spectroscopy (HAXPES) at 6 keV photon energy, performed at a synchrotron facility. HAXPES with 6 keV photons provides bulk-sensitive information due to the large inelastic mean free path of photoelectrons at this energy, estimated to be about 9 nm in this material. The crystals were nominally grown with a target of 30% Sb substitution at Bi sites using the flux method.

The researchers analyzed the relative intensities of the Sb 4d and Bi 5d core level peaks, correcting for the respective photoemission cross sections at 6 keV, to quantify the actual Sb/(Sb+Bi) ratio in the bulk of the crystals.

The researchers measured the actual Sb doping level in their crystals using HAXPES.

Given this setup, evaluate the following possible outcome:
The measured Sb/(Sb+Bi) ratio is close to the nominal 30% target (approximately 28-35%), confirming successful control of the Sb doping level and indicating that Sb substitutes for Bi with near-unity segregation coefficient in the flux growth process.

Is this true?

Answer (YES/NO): YES